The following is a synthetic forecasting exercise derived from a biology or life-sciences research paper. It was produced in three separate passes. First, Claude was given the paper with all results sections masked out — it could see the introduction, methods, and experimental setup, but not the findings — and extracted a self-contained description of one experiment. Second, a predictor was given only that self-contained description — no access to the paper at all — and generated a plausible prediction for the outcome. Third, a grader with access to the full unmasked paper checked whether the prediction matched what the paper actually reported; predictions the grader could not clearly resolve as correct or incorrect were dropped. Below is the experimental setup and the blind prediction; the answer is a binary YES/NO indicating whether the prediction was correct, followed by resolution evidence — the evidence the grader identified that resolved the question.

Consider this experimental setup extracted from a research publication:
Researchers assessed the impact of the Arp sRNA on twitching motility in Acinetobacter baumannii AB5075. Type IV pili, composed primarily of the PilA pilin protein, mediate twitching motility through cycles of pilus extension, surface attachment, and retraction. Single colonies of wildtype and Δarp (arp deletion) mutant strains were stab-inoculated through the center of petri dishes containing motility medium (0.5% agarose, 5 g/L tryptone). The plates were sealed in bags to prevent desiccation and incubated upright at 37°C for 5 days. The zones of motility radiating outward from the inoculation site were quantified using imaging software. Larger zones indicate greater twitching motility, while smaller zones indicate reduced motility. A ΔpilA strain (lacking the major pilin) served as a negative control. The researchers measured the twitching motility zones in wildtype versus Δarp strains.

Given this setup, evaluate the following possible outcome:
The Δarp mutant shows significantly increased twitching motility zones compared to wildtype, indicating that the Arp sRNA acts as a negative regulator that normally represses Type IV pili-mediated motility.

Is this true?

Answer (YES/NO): YES